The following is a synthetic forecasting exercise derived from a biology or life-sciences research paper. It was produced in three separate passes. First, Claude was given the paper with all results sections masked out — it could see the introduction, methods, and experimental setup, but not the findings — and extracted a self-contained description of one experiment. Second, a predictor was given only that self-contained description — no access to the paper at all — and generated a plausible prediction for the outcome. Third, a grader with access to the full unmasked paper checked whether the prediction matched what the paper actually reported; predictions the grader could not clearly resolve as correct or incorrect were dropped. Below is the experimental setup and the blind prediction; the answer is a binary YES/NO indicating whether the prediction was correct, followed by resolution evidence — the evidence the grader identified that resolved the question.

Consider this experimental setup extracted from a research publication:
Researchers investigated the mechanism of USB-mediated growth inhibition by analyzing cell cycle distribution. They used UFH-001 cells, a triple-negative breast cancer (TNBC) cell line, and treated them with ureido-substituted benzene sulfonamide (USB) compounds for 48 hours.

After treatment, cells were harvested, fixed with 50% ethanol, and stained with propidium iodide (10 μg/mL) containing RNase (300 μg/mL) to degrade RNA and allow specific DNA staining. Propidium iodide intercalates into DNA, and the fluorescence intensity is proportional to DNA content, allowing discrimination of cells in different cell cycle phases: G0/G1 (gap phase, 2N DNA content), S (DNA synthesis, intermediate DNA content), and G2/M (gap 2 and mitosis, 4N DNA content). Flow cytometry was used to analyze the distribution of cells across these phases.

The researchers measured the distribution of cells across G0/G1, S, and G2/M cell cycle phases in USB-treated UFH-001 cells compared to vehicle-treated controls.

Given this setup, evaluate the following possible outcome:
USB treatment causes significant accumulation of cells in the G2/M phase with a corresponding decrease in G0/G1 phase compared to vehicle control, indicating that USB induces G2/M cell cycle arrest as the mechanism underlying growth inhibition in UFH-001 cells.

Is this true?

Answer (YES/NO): NO